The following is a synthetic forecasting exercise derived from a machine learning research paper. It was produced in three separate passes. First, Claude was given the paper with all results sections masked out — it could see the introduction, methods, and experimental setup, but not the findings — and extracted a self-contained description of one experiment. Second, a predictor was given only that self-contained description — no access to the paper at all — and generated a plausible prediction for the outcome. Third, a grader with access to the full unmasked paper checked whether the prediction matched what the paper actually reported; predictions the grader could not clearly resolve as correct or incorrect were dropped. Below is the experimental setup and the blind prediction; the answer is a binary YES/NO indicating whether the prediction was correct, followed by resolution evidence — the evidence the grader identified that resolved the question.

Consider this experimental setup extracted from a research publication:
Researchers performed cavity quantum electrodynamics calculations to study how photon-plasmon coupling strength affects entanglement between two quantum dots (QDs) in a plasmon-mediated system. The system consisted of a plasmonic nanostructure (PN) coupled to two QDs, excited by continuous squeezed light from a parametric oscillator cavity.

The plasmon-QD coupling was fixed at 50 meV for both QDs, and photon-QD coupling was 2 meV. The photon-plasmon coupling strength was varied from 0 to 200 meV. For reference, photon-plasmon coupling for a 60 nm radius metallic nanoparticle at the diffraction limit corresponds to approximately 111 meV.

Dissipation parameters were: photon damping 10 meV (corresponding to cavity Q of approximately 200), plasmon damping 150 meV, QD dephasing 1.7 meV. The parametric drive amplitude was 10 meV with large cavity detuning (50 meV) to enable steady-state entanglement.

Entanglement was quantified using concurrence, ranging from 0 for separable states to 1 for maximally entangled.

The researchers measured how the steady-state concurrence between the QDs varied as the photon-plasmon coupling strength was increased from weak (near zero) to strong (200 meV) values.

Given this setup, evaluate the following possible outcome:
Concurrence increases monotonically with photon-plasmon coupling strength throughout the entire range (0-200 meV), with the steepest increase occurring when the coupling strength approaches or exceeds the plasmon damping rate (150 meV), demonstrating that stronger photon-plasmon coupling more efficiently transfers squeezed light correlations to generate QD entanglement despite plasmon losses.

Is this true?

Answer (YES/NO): NO